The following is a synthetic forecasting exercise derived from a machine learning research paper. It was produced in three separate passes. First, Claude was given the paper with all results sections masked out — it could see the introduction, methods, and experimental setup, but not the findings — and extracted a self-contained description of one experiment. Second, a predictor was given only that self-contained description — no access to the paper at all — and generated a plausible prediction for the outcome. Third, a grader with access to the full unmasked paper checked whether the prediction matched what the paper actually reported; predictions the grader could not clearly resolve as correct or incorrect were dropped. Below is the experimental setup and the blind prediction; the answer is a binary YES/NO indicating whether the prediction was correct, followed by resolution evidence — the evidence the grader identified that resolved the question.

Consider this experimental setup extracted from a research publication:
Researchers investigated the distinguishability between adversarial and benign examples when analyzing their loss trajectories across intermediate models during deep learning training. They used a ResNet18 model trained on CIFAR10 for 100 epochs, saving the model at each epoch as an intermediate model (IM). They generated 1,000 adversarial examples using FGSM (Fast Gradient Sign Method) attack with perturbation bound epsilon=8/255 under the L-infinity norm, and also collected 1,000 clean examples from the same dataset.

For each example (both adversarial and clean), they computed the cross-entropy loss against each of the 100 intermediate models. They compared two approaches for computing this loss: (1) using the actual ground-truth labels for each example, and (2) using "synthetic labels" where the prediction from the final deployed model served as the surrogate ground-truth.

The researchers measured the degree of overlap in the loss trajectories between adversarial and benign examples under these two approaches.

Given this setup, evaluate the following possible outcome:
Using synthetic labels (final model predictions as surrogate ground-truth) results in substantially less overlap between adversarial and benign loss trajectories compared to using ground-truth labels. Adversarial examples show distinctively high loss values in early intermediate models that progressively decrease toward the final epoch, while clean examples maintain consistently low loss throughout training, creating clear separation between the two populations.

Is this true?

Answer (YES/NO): NO